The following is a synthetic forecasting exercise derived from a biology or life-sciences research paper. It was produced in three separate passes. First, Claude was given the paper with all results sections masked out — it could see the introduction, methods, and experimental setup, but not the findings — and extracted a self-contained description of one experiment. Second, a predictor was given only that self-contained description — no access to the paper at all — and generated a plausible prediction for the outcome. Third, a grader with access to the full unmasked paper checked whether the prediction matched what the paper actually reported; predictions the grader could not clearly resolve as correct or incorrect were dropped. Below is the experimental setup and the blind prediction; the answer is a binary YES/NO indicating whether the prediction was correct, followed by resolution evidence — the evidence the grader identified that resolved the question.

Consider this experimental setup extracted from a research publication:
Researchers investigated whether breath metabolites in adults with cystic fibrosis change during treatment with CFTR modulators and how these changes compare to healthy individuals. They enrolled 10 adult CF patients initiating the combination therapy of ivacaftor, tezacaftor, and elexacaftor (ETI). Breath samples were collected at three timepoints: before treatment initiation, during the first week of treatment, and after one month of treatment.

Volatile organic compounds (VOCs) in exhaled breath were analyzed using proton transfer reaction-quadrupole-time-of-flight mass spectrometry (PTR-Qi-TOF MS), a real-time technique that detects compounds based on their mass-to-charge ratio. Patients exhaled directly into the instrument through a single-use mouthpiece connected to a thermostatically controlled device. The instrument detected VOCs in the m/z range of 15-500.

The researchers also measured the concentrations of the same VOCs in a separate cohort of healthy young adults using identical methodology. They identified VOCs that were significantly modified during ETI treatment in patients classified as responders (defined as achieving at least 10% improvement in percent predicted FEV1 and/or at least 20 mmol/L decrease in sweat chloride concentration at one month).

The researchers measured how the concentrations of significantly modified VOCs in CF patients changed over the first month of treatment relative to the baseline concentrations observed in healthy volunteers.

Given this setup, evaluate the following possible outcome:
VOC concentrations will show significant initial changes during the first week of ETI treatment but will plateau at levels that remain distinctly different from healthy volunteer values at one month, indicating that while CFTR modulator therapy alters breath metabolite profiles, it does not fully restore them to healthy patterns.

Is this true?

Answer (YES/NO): NO